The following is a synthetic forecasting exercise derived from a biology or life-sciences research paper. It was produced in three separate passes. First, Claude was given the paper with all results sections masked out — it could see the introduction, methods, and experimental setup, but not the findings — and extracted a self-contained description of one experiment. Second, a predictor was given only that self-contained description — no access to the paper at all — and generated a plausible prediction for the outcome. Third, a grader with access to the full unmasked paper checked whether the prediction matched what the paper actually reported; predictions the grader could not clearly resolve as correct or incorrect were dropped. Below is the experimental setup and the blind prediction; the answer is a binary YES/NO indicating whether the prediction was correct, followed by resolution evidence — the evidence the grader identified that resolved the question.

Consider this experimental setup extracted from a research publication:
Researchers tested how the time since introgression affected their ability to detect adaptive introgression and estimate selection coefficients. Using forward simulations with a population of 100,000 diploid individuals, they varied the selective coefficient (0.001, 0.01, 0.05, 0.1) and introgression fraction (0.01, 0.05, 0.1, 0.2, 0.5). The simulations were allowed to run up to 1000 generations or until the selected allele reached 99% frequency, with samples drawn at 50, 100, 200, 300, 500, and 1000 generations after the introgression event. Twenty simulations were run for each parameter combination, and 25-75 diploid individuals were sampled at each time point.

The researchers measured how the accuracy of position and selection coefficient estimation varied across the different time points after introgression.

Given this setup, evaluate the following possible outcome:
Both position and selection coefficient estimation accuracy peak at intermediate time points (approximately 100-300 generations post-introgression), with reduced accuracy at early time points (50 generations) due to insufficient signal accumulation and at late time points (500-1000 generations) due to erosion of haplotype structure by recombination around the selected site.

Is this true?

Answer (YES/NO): NO